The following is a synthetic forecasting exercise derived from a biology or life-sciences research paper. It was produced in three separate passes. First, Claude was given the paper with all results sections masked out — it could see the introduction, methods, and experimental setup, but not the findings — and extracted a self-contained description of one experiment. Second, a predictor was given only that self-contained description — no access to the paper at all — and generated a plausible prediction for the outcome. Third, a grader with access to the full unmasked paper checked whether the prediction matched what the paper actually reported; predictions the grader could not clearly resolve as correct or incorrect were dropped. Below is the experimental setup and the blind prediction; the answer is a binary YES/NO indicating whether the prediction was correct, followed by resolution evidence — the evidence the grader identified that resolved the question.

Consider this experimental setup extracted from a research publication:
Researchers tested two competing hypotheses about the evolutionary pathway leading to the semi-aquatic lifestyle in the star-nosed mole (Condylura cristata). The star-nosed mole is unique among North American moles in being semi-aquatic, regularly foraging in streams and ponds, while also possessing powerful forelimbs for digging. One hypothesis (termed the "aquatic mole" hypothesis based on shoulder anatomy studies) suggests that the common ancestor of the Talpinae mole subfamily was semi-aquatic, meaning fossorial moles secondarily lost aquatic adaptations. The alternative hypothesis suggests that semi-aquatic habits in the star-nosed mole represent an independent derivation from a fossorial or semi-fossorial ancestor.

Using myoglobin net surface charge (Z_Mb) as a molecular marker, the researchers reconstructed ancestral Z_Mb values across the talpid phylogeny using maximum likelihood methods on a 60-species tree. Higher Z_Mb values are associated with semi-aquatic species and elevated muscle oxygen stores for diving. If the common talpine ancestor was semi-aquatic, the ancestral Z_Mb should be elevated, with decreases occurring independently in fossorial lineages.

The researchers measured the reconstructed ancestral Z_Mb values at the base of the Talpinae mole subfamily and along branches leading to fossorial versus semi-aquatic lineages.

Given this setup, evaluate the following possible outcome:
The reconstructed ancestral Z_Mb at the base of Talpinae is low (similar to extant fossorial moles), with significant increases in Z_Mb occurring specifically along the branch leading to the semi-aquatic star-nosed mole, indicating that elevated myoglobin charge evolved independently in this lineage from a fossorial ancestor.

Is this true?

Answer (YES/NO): YES